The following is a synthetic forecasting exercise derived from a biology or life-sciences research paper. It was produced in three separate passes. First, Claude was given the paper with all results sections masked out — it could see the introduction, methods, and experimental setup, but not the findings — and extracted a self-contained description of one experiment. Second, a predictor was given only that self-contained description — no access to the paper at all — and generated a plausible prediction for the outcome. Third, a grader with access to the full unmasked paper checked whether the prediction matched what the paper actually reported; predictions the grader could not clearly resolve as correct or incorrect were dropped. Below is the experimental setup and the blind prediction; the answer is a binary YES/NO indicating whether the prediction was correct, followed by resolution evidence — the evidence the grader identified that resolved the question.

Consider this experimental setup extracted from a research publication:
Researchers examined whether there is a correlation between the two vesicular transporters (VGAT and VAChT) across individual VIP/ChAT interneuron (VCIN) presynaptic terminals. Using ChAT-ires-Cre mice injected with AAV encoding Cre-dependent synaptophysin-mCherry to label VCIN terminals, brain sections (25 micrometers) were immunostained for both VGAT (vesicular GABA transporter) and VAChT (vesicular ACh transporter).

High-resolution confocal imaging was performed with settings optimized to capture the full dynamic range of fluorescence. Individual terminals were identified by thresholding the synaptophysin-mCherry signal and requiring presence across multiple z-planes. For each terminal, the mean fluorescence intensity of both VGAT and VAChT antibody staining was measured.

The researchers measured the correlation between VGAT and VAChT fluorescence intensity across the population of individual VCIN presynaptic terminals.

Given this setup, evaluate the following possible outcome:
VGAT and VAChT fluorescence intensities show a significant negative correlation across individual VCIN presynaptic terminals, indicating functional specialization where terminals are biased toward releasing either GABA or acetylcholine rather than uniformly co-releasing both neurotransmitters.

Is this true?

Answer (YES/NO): NO